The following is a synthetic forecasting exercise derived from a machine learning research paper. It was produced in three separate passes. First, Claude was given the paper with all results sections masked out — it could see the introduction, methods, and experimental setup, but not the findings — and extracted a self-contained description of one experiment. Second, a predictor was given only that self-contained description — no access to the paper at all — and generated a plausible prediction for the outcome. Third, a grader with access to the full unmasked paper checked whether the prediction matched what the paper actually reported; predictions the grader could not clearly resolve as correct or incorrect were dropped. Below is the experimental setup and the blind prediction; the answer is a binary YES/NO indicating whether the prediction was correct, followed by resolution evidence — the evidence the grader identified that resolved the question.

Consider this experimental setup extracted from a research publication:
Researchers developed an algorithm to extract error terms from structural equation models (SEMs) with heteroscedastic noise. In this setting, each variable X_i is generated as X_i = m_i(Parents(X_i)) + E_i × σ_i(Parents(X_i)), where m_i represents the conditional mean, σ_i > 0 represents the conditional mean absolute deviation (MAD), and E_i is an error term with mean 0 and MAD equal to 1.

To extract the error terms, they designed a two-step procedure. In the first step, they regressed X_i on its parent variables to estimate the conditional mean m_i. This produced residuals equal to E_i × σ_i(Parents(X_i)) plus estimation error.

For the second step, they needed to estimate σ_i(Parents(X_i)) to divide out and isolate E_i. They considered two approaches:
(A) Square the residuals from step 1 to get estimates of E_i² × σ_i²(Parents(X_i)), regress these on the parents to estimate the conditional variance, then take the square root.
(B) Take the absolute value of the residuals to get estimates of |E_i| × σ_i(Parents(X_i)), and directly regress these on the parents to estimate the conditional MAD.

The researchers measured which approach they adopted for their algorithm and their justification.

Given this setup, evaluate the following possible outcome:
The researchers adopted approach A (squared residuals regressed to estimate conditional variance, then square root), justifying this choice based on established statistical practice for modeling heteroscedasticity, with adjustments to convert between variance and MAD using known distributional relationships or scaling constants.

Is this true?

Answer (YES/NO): NO